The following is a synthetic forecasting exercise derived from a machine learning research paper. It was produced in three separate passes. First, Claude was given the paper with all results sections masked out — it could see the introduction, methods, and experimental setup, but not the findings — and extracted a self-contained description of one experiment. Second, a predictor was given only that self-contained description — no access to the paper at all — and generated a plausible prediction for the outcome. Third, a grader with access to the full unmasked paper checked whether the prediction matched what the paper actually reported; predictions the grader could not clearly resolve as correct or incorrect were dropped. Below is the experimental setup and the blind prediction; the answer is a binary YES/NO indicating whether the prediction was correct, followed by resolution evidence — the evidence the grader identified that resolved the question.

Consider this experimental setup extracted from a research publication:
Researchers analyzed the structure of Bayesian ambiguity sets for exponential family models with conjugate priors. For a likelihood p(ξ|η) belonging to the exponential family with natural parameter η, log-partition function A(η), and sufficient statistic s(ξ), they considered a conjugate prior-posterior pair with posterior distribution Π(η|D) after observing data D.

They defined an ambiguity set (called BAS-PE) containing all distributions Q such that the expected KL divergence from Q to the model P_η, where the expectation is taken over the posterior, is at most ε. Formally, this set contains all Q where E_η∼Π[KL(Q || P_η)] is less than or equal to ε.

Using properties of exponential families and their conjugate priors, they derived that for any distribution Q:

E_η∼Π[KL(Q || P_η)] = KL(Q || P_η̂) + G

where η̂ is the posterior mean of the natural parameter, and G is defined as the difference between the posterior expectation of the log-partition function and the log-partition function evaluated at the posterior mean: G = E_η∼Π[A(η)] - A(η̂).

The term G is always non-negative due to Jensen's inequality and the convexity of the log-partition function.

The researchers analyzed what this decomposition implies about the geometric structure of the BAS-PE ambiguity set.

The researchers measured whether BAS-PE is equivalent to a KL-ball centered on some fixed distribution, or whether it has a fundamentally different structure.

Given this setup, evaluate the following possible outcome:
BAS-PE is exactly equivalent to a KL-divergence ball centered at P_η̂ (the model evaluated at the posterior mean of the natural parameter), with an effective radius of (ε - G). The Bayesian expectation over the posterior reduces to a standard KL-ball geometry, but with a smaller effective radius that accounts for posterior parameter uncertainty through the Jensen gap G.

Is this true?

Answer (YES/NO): YES